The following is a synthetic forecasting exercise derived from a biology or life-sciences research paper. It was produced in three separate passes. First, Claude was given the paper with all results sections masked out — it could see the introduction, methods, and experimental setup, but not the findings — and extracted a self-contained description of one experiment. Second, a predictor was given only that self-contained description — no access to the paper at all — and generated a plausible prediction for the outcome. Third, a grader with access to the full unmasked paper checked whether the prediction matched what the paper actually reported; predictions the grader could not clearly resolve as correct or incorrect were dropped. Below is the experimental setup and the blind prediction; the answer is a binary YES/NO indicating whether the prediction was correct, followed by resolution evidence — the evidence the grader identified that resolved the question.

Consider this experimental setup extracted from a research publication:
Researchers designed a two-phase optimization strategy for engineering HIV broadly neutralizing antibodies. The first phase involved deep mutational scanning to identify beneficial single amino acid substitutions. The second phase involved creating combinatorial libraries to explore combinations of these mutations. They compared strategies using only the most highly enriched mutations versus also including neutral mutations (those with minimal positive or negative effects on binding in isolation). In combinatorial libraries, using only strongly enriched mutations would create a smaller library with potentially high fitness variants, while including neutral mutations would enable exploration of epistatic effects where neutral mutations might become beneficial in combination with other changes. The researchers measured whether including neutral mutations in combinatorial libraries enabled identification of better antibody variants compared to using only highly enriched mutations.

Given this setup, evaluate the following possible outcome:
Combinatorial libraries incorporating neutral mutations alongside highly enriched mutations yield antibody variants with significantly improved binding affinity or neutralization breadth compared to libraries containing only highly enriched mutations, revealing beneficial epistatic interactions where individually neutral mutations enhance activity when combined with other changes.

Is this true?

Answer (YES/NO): NO